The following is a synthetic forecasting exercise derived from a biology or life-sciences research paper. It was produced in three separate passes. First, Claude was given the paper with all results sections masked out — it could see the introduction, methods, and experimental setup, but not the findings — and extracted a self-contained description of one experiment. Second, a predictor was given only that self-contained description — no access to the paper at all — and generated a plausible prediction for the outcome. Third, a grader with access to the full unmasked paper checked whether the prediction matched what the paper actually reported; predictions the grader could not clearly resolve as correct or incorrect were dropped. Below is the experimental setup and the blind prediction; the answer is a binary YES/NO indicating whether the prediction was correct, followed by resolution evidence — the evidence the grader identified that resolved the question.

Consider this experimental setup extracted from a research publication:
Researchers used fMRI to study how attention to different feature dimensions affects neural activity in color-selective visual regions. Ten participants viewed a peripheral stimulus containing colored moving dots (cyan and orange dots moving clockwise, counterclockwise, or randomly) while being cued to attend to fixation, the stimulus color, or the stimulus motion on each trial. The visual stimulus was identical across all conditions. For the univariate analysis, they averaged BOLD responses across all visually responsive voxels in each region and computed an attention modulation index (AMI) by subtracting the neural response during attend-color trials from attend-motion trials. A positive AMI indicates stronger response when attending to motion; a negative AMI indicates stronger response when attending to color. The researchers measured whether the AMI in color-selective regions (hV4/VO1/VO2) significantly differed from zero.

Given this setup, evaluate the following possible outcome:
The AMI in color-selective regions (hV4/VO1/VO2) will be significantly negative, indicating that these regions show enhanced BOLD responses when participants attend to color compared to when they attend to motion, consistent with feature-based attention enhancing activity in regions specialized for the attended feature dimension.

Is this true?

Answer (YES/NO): NO